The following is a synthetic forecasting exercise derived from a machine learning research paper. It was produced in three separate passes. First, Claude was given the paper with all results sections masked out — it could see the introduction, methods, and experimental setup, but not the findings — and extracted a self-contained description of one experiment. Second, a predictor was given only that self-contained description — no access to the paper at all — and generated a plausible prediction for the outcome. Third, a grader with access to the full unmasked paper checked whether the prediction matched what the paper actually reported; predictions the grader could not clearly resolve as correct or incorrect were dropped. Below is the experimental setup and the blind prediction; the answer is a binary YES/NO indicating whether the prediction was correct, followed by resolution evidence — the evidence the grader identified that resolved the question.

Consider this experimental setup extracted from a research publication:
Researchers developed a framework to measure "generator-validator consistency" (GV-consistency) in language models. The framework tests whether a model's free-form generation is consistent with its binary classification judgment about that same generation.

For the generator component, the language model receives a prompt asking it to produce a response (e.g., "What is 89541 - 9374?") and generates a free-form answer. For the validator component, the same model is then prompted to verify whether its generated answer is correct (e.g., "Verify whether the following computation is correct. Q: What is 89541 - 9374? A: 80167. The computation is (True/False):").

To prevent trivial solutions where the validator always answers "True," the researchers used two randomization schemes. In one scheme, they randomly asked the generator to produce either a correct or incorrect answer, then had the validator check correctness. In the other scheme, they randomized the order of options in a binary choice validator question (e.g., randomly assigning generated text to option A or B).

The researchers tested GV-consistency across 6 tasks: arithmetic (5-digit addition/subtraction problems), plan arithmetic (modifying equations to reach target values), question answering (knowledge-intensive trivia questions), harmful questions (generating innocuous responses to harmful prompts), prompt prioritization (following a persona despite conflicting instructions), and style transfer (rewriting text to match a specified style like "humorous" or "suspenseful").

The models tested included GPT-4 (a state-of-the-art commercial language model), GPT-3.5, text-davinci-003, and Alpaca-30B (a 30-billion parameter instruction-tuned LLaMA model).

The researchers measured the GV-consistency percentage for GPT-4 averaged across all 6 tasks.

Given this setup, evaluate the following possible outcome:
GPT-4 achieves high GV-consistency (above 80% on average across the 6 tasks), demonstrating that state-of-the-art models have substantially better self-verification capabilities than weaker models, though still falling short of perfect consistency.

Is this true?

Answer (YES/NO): NO